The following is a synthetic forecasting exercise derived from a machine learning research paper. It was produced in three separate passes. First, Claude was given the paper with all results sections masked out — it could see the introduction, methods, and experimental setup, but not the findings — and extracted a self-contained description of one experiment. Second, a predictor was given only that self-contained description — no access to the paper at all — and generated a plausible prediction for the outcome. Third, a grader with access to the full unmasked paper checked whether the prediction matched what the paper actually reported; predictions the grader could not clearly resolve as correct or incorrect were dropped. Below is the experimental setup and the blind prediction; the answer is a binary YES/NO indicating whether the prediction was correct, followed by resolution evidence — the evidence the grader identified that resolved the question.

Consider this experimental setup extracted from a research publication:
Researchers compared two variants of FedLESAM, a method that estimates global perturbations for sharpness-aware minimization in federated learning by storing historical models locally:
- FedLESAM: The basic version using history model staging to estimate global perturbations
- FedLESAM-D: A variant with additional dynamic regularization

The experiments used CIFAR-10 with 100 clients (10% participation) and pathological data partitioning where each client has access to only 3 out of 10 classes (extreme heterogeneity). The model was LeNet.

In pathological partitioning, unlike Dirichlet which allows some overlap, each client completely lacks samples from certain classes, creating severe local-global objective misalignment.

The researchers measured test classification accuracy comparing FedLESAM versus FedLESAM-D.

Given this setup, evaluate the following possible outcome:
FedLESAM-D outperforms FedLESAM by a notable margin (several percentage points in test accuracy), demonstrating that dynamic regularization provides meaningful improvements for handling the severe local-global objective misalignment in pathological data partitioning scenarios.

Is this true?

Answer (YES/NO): NO